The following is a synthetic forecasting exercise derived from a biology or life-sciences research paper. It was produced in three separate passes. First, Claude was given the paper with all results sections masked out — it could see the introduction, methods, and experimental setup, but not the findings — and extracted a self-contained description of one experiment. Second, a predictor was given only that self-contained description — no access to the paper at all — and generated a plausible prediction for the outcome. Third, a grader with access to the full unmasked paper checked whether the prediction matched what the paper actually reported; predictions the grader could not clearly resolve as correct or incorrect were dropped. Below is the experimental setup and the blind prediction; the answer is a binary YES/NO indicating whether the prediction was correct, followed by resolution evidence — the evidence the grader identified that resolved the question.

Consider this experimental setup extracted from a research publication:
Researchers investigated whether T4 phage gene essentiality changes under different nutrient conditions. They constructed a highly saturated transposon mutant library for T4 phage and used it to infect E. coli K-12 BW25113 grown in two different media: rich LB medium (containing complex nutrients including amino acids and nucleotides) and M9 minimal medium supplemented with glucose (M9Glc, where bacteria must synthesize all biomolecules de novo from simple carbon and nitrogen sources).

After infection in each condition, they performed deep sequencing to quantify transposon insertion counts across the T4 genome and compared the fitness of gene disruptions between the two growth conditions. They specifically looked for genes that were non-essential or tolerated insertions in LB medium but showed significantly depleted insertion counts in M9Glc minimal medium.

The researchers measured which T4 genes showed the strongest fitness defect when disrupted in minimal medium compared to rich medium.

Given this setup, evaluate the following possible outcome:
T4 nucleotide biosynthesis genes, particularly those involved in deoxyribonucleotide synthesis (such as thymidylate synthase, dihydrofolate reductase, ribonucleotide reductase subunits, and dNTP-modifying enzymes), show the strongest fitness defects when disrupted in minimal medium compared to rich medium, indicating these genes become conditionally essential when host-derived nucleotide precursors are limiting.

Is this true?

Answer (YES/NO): NO